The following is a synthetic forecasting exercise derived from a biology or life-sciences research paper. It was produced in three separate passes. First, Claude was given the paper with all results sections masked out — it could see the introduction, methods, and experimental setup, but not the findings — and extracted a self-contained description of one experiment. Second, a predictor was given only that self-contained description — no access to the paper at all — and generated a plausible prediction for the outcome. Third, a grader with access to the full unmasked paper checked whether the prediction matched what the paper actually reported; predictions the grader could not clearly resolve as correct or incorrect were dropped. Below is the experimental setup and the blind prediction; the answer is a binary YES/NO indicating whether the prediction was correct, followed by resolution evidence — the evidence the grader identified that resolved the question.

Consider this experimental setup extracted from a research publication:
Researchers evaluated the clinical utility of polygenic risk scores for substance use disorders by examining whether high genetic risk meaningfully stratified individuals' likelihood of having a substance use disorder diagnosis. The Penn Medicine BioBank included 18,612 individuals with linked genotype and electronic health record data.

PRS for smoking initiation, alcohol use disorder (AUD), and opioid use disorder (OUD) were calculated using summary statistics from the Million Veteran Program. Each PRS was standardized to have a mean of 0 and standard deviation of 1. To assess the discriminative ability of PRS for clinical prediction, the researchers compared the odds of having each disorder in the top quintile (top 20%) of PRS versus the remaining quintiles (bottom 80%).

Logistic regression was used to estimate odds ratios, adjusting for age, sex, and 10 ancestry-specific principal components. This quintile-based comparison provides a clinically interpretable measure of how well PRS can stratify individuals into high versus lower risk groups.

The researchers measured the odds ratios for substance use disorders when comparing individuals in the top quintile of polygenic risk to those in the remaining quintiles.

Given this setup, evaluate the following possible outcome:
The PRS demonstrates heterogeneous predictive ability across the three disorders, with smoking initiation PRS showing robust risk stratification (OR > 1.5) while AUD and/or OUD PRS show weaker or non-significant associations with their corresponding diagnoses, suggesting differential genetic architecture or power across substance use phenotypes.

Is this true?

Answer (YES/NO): NO